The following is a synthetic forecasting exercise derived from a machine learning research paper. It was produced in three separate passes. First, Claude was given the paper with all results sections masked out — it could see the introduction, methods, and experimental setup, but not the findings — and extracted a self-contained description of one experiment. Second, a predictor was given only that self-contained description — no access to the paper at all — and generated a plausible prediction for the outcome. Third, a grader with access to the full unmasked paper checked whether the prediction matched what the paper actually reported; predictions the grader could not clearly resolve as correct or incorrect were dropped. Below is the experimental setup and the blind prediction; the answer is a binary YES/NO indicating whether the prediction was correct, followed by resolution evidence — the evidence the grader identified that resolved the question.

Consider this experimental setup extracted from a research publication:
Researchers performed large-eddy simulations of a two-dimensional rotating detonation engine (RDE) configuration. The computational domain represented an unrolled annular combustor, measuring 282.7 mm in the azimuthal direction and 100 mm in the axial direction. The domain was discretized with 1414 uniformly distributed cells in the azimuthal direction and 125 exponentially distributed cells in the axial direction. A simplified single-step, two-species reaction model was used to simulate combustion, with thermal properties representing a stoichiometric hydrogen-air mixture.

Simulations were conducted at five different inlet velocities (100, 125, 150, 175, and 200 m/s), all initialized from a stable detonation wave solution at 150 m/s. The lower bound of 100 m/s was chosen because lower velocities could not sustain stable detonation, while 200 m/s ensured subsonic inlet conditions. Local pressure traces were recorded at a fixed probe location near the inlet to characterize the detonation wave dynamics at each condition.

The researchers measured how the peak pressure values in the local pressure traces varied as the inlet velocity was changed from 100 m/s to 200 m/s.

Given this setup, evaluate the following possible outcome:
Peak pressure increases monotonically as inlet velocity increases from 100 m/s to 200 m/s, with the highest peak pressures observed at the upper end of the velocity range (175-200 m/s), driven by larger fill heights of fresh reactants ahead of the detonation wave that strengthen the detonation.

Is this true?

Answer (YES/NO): YES